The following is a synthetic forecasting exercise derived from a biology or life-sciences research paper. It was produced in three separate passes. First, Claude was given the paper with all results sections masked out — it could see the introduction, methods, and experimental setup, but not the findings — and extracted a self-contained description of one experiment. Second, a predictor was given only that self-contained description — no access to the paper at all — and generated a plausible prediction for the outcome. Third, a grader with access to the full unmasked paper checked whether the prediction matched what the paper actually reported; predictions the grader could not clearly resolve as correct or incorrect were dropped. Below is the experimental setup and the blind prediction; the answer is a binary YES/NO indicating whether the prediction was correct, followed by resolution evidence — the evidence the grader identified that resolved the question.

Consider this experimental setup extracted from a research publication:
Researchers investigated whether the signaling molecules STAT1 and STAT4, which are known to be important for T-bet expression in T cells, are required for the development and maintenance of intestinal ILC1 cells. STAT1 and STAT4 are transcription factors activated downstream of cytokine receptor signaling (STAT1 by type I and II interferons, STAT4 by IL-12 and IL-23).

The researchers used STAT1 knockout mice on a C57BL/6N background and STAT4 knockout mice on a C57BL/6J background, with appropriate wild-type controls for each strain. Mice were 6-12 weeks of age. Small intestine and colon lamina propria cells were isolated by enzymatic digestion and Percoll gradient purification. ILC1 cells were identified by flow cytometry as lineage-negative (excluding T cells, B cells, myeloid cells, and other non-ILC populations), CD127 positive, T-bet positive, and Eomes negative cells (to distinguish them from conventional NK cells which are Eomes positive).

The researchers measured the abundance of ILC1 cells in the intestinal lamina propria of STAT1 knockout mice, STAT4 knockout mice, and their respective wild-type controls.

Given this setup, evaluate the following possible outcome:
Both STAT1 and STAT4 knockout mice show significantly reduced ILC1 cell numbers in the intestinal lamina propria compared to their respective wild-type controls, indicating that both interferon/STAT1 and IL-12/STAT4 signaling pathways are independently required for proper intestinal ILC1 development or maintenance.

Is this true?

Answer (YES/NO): NO